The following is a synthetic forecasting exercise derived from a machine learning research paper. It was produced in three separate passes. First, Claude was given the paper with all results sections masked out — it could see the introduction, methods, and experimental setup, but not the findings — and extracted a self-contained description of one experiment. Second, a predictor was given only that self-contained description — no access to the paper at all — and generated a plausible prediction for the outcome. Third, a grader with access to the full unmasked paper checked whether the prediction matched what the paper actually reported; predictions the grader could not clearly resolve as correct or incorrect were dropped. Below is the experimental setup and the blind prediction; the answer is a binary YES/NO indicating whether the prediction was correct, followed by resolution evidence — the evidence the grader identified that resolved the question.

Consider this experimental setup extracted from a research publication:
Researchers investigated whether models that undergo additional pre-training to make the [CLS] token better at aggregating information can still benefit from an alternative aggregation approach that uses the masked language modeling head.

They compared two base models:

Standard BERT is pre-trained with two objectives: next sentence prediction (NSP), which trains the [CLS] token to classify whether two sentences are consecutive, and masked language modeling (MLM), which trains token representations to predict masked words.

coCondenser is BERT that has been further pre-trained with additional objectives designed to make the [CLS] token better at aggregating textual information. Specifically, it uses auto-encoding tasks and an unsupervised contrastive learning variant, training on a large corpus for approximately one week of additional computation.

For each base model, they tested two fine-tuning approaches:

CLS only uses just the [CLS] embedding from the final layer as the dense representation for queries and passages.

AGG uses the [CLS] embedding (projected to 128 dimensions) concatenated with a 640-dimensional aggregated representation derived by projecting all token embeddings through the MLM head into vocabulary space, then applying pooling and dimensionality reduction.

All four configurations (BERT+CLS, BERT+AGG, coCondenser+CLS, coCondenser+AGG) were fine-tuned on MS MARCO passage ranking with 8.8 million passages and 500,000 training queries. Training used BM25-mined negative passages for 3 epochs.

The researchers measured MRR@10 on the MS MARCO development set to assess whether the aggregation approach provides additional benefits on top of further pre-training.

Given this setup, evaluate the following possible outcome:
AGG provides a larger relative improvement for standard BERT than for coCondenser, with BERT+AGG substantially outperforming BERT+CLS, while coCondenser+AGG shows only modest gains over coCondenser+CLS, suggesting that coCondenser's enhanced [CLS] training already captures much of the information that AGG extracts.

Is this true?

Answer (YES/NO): NO